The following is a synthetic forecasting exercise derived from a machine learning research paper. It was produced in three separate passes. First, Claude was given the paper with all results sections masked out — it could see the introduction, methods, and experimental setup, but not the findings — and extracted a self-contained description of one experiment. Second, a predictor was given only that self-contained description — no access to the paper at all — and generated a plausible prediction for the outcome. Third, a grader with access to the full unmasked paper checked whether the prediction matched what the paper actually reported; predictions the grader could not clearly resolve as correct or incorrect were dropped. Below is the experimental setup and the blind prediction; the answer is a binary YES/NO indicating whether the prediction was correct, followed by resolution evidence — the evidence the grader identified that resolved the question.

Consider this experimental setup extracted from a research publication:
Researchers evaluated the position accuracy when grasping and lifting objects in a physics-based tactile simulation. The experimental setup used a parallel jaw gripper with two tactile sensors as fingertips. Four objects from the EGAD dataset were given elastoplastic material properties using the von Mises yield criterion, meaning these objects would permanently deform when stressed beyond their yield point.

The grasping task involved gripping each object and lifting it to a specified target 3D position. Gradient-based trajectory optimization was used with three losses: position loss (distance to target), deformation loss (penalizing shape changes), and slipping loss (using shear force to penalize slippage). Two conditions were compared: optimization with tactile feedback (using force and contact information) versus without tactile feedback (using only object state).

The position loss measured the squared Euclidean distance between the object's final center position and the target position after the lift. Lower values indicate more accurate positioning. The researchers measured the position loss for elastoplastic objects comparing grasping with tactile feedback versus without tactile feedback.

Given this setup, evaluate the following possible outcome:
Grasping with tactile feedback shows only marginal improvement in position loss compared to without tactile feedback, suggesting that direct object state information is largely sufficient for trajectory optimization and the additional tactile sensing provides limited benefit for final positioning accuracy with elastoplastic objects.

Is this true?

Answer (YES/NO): NO